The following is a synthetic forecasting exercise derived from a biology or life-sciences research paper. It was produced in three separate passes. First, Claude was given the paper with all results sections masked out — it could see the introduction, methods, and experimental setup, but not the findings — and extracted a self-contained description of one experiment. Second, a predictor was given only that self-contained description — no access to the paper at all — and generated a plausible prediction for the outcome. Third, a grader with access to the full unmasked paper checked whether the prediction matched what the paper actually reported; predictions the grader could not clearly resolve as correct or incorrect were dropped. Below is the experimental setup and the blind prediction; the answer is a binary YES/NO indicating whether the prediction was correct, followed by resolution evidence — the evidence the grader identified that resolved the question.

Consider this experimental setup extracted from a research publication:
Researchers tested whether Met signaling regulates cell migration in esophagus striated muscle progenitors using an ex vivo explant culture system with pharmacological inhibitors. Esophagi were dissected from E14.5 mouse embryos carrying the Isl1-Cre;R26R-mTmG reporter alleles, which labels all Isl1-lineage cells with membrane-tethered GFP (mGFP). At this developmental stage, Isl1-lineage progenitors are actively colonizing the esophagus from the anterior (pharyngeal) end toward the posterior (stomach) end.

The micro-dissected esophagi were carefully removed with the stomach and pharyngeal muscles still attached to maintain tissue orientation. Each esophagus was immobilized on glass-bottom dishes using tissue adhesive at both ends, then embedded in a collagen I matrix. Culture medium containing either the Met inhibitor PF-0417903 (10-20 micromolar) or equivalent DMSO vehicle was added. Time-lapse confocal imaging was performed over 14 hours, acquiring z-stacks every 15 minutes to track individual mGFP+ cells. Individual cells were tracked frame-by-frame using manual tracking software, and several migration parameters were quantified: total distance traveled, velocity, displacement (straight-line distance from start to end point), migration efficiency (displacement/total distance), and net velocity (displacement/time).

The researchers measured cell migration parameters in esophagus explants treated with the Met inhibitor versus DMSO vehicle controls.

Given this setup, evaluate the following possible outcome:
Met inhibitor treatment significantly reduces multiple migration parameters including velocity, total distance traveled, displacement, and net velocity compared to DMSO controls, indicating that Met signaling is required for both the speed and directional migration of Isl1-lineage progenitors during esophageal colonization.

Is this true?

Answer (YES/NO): NO